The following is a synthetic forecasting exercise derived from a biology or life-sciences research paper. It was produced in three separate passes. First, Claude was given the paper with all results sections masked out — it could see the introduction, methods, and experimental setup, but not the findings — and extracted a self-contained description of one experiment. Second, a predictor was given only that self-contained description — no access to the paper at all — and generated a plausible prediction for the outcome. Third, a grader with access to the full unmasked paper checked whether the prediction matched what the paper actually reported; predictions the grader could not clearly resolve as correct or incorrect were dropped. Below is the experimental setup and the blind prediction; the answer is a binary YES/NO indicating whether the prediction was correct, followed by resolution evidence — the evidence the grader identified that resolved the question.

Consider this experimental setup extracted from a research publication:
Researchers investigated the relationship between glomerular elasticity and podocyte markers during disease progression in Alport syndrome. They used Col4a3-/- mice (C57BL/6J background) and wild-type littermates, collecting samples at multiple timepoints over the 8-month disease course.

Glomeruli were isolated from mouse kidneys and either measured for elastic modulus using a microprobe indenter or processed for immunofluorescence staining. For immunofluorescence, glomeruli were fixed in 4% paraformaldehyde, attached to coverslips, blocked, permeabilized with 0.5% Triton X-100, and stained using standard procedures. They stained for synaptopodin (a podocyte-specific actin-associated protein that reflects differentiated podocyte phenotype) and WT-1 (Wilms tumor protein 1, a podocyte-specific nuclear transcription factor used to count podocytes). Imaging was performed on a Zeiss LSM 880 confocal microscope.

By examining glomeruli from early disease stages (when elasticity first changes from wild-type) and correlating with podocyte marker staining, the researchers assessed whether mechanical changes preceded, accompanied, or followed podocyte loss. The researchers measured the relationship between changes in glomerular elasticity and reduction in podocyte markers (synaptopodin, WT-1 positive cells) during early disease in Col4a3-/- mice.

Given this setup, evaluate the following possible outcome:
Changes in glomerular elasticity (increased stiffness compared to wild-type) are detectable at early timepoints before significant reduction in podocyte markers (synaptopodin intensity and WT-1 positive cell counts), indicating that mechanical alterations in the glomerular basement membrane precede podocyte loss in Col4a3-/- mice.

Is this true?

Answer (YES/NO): NO